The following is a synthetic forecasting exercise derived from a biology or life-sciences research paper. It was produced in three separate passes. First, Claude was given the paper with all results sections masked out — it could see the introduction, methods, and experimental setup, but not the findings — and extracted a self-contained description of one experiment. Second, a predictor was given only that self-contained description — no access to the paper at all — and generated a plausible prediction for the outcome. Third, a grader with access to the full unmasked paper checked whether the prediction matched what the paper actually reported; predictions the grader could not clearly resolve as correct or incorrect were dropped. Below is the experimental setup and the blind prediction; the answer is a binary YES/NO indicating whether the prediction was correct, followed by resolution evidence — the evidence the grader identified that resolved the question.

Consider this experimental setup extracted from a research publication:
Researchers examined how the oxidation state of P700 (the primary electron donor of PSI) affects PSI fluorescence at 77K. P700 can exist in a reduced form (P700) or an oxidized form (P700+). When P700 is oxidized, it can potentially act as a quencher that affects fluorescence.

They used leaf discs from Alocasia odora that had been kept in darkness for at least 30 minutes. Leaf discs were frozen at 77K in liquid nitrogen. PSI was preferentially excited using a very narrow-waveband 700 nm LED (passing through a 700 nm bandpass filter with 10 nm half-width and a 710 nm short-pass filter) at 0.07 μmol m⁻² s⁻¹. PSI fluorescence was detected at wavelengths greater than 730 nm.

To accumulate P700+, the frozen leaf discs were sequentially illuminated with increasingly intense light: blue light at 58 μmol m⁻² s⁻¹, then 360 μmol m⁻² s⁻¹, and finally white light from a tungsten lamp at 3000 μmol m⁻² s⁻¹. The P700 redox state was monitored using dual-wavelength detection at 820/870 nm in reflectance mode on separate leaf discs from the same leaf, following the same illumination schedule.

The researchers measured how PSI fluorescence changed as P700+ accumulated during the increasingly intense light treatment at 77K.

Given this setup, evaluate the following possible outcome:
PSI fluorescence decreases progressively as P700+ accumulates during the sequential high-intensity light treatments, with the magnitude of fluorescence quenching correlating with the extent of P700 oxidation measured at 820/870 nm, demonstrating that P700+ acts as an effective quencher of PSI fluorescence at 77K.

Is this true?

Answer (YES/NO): NO